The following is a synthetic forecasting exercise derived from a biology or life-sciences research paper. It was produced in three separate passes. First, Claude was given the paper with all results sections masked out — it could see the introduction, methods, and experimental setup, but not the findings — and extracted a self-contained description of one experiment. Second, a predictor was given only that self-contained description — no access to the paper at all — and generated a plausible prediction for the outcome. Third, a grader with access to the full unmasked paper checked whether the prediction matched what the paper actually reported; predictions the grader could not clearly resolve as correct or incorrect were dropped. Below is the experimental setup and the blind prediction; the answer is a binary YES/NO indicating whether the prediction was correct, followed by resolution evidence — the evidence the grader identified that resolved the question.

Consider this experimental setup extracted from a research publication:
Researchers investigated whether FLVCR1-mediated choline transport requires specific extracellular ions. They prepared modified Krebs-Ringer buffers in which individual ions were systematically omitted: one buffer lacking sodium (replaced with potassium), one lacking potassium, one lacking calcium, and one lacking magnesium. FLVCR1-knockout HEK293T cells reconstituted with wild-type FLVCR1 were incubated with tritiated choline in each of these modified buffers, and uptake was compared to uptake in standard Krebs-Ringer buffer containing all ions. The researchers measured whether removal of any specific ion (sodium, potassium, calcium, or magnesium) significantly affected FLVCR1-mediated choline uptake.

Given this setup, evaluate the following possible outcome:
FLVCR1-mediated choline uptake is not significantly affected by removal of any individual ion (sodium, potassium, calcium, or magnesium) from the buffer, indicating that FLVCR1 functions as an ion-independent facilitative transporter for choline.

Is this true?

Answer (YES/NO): YES